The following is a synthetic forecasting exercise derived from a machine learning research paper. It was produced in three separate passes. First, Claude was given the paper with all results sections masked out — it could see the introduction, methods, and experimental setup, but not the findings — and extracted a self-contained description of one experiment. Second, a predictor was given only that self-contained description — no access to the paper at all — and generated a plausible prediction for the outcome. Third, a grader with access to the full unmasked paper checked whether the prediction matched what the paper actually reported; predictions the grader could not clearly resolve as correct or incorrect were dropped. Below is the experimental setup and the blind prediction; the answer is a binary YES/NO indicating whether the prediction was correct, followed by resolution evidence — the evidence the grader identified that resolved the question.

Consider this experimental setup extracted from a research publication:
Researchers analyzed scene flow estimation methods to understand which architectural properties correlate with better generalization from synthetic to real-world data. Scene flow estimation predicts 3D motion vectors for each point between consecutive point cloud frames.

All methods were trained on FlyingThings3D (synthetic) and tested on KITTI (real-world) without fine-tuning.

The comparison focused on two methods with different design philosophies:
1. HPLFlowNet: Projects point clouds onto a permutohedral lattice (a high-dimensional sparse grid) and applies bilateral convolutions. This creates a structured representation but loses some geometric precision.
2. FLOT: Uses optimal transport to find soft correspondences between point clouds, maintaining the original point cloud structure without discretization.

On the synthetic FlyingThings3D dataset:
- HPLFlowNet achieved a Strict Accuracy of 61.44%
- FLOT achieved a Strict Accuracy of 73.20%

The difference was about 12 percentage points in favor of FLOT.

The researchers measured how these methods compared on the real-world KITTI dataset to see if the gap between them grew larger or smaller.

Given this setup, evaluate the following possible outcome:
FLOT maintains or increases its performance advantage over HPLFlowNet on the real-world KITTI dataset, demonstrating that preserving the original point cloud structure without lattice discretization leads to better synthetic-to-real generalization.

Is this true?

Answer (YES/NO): YES